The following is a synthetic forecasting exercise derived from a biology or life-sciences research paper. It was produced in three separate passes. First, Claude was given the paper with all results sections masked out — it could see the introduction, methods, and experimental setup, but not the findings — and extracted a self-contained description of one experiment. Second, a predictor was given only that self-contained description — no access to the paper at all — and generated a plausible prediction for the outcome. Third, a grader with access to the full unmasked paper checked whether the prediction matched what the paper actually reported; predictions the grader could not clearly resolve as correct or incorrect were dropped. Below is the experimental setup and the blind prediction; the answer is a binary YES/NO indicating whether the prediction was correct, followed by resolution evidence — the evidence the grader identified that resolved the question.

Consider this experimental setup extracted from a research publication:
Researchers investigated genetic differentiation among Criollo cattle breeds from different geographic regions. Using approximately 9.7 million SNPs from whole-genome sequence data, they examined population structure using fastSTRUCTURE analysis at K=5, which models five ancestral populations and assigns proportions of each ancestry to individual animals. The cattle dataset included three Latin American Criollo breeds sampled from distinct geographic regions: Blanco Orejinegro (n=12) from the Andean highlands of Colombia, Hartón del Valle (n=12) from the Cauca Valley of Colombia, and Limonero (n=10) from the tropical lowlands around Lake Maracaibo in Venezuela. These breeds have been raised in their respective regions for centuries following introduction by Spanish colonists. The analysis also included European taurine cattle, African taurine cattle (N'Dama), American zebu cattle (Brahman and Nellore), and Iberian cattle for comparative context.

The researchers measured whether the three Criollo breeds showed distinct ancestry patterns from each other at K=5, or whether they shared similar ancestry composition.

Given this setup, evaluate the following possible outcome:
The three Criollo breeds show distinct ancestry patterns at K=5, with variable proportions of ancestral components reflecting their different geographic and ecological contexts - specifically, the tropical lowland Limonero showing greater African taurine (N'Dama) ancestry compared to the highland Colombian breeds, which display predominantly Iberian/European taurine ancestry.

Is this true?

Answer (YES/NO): NO